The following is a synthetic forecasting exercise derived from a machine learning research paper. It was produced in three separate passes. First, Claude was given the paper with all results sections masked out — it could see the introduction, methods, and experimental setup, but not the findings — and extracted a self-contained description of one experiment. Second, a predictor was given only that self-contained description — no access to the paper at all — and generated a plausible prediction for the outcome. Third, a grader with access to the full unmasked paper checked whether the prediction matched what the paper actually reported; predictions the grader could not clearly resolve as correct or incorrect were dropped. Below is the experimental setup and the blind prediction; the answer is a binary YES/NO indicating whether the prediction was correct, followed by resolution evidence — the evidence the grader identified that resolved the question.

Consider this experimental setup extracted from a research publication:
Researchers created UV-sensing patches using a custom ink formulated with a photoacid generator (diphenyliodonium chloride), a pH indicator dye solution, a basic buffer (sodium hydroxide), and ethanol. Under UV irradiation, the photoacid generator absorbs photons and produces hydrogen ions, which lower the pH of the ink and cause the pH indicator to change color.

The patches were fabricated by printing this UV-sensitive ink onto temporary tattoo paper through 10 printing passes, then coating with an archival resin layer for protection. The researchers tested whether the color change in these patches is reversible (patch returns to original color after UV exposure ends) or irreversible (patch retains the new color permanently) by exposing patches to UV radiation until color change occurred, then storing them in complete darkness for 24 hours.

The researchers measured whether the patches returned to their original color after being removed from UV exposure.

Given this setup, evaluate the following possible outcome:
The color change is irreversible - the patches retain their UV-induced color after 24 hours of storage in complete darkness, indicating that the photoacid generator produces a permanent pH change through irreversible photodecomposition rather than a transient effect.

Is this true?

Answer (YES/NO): YES